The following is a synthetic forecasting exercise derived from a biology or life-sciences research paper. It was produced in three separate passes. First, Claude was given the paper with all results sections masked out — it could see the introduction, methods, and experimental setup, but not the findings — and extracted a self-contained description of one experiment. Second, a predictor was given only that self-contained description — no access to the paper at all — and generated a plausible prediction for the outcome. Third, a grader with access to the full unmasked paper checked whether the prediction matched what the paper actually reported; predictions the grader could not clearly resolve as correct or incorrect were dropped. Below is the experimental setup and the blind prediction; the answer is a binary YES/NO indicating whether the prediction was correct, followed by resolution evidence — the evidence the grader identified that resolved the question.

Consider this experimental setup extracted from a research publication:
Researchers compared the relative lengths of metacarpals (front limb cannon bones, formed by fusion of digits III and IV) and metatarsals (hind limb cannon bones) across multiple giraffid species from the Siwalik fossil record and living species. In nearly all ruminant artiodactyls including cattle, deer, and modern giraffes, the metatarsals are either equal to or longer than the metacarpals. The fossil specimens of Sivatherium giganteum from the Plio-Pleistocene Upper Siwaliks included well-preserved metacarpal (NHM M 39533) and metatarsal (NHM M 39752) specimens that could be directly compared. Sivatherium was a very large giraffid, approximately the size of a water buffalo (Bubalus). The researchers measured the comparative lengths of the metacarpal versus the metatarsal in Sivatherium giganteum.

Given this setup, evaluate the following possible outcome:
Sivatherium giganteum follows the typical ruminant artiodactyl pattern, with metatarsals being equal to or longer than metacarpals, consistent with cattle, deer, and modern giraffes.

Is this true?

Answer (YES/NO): NO